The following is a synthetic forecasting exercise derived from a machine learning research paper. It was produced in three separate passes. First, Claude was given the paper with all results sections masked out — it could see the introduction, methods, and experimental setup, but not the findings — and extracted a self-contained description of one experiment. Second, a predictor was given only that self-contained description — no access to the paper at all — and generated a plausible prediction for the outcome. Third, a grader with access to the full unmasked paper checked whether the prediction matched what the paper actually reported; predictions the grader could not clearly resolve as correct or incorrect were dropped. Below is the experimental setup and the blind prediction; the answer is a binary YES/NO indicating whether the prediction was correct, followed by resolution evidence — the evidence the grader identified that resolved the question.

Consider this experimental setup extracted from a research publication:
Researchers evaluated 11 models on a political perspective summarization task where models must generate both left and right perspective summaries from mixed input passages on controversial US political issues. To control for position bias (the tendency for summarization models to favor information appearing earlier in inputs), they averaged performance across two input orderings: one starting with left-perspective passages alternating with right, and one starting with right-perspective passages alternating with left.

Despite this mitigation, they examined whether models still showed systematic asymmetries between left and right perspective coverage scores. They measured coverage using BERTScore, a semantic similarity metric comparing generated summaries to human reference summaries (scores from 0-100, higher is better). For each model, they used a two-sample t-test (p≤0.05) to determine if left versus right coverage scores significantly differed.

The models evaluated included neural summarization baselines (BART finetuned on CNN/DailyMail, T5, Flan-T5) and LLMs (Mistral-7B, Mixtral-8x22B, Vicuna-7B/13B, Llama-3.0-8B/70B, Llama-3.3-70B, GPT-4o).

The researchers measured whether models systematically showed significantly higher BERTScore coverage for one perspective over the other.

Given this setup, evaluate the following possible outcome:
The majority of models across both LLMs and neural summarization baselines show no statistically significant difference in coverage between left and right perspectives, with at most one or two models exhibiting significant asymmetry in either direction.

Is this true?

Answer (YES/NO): NO